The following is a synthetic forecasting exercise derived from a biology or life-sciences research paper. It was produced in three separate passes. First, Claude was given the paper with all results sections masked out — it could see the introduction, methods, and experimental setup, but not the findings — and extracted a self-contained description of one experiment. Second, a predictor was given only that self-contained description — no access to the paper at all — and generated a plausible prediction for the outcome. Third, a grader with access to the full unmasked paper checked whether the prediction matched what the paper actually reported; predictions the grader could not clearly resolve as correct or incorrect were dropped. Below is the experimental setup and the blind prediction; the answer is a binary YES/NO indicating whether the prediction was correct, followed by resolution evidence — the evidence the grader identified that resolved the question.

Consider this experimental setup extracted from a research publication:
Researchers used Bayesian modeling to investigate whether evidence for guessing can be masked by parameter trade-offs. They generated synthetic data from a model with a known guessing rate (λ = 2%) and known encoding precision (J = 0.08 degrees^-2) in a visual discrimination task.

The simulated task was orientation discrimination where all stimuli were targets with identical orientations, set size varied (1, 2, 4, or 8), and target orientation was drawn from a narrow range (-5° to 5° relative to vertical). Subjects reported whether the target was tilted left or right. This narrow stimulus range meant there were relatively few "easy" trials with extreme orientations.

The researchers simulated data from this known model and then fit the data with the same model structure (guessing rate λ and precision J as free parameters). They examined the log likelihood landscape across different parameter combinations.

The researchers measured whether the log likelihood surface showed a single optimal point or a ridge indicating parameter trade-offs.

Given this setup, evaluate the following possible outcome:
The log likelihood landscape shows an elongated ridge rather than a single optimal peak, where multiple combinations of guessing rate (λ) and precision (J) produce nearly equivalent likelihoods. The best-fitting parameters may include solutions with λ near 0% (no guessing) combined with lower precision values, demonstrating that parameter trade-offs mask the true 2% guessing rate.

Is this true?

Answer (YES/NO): YES